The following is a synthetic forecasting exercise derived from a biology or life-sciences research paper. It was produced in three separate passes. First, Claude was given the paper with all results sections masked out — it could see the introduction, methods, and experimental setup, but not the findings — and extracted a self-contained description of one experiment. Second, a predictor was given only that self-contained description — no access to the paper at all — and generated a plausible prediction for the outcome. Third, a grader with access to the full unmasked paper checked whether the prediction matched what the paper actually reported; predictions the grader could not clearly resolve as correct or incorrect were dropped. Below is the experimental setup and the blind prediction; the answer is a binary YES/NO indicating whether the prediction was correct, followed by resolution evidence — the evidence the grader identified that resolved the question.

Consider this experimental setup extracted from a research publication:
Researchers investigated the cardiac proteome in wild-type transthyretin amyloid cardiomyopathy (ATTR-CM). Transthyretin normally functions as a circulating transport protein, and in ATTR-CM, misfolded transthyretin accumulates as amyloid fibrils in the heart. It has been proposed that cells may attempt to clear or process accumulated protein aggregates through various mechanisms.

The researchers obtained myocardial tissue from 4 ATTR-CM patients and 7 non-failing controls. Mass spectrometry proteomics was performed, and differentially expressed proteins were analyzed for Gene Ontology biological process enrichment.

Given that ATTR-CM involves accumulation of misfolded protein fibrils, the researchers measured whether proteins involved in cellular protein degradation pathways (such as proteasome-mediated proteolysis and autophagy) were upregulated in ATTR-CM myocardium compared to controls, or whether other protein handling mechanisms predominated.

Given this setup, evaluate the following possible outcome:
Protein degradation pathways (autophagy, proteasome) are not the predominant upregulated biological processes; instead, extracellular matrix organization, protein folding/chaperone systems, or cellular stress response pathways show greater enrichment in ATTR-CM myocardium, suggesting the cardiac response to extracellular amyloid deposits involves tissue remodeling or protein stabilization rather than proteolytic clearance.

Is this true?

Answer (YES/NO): NO